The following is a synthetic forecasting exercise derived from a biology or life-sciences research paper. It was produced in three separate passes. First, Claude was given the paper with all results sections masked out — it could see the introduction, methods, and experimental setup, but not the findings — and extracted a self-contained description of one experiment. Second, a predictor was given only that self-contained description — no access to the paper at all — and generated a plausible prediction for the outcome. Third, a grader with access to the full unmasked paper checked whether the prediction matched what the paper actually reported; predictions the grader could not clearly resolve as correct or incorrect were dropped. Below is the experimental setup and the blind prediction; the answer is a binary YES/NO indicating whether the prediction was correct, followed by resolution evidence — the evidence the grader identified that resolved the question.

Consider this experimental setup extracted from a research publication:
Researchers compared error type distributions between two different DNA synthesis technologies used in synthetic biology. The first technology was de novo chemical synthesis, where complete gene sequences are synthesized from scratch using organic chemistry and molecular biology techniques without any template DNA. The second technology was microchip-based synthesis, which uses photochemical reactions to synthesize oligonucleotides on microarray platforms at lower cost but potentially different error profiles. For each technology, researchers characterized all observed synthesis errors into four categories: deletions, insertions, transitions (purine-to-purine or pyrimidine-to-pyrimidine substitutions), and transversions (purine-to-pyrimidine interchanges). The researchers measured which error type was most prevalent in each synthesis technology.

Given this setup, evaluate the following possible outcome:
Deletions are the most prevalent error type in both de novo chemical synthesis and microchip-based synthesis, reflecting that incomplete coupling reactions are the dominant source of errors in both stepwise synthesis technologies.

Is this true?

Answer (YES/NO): NO